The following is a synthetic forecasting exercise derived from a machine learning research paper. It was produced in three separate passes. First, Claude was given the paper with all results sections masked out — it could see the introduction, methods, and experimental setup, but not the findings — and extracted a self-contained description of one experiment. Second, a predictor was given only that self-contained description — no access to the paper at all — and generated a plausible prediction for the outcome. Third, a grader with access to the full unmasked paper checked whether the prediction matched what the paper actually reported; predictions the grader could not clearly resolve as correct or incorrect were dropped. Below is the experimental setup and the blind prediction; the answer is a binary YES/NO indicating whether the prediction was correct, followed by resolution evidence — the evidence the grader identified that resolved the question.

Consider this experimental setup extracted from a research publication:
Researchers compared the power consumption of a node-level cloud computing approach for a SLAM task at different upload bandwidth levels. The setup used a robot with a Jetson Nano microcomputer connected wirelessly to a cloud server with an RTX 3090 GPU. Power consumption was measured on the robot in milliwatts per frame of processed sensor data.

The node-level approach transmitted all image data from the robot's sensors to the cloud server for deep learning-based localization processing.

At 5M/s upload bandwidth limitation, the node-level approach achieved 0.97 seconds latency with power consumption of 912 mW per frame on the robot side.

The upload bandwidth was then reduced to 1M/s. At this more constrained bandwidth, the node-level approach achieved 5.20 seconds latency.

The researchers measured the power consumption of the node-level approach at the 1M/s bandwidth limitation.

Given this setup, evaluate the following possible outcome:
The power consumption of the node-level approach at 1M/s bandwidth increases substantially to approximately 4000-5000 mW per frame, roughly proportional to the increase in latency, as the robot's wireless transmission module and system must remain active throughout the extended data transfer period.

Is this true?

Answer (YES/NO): YES